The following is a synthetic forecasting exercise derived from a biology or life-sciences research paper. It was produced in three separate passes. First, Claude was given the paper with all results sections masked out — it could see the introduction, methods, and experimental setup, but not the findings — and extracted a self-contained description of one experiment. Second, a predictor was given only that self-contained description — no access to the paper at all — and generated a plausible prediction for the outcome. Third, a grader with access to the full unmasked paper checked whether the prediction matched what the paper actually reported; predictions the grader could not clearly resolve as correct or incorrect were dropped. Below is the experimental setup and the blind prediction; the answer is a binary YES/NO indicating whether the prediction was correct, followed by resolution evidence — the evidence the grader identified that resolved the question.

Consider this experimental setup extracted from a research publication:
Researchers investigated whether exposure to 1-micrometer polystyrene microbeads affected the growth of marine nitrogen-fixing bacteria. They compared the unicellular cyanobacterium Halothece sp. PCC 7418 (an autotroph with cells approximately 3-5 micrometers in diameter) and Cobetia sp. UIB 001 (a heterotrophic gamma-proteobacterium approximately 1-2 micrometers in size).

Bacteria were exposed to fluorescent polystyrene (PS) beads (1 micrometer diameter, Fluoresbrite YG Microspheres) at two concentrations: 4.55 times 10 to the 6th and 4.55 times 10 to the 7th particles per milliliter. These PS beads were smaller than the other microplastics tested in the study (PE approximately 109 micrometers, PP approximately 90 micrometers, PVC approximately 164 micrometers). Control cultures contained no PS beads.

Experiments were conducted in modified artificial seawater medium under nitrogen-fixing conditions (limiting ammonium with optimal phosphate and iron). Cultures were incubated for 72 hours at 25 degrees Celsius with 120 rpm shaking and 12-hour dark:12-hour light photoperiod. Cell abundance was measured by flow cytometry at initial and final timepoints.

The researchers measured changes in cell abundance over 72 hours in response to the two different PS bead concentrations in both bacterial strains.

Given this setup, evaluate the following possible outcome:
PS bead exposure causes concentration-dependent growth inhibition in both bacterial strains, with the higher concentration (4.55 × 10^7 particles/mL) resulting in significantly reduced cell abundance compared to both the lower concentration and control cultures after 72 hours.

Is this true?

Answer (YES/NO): NO